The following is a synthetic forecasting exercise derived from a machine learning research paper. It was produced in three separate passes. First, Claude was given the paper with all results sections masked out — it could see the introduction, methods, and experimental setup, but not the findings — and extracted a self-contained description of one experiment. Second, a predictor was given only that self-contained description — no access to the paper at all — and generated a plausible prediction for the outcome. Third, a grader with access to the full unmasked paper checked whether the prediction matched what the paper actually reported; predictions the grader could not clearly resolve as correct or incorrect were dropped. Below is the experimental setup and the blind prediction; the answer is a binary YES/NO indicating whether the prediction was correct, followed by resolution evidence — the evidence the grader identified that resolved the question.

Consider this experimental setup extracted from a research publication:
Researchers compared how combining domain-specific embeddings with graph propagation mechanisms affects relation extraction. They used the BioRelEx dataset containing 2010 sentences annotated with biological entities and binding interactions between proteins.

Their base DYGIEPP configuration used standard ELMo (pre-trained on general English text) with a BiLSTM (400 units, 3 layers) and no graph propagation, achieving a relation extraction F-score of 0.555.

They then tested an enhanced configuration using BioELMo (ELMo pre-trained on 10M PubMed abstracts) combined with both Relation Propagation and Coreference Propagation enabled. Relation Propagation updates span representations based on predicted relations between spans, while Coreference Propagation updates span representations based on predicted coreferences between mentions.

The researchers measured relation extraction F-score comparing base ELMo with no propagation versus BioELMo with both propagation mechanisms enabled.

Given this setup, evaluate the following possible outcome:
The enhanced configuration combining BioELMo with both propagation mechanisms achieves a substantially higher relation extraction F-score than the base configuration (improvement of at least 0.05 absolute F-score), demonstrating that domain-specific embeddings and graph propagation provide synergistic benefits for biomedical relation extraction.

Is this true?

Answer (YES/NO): NO